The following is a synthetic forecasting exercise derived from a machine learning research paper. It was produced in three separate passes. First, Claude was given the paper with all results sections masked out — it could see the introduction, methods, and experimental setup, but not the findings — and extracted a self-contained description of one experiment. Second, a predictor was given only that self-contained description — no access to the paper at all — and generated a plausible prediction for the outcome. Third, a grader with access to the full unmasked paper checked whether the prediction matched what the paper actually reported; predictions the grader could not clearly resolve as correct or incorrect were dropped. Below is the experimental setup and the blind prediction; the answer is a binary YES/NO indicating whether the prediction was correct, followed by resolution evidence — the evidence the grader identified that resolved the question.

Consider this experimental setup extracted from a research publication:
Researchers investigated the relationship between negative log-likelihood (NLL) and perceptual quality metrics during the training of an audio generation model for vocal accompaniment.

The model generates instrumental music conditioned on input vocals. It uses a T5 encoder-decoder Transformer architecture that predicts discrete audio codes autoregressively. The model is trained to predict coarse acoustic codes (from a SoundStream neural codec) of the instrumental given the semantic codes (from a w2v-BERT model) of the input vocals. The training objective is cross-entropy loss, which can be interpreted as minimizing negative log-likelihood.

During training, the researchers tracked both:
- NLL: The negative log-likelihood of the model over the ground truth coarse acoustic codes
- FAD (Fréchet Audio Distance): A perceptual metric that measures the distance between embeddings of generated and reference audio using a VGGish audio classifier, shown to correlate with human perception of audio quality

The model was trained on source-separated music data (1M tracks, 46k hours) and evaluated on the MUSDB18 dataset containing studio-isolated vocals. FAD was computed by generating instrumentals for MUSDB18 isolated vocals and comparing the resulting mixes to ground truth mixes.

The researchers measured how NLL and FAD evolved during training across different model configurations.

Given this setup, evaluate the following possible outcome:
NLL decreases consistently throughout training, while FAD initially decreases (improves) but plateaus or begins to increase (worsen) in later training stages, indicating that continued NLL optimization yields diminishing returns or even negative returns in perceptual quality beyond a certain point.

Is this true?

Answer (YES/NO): YES